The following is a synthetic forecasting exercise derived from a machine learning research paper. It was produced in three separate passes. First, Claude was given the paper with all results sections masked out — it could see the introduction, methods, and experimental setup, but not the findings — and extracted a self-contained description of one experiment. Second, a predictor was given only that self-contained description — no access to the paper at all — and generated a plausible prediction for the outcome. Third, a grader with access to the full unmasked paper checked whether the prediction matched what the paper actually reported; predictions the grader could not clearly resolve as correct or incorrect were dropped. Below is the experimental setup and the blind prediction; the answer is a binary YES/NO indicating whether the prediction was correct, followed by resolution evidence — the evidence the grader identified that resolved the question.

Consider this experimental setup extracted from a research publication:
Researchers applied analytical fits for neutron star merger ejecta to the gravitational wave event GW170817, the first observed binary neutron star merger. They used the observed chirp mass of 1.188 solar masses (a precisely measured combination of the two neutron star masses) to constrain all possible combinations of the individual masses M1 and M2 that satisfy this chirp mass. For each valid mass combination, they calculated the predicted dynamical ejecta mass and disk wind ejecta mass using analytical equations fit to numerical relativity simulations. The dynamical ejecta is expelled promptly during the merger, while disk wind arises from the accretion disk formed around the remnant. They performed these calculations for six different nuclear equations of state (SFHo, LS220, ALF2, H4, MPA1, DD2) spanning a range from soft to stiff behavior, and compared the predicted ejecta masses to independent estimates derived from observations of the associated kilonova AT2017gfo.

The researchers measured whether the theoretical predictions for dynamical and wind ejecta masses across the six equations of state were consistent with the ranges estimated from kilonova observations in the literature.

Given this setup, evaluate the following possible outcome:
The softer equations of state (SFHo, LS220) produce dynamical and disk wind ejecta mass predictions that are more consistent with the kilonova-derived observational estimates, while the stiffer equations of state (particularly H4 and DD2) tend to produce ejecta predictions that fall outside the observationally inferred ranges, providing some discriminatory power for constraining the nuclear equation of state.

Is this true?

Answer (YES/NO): NO